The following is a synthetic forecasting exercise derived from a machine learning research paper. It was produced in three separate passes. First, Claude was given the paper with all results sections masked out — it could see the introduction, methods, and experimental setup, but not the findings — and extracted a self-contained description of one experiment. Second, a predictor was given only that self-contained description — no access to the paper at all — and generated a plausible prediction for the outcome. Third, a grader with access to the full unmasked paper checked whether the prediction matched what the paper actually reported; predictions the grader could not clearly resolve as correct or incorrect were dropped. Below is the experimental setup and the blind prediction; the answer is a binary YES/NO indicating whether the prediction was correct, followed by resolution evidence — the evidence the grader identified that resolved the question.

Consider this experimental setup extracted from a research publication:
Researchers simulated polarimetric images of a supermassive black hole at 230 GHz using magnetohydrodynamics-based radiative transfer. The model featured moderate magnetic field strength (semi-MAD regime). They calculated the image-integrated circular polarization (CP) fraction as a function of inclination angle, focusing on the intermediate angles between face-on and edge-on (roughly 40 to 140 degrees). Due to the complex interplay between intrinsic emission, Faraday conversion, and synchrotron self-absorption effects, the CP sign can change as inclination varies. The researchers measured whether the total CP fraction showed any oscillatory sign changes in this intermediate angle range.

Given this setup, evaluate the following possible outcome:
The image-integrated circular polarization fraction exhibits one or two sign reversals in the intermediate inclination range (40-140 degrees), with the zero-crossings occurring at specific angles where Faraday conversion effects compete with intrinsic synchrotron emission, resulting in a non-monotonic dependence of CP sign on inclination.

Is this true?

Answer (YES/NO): NO